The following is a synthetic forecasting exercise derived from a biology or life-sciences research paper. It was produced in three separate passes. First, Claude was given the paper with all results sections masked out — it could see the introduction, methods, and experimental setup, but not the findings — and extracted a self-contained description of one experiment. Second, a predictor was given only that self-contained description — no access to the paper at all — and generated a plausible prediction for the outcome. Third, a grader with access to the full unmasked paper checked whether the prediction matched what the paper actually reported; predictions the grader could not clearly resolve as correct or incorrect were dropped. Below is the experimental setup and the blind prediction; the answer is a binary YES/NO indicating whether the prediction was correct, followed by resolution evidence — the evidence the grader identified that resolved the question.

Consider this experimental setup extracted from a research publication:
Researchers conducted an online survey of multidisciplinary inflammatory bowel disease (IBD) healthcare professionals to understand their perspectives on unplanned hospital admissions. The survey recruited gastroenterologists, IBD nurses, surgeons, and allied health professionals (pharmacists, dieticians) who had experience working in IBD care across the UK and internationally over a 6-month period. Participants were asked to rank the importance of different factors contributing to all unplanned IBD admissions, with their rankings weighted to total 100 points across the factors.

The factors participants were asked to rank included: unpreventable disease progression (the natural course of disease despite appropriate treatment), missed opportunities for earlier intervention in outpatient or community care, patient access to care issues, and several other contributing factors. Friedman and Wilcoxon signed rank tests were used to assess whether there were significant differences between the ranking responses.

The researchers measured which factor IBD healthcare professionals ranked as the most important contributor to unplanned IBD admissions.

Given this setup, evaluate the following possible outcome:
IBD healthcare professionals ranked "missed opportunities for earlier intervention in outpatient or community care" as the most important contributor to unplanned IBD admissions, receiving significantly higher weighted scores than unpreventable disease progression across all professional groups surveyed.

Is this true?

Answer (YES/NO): NO